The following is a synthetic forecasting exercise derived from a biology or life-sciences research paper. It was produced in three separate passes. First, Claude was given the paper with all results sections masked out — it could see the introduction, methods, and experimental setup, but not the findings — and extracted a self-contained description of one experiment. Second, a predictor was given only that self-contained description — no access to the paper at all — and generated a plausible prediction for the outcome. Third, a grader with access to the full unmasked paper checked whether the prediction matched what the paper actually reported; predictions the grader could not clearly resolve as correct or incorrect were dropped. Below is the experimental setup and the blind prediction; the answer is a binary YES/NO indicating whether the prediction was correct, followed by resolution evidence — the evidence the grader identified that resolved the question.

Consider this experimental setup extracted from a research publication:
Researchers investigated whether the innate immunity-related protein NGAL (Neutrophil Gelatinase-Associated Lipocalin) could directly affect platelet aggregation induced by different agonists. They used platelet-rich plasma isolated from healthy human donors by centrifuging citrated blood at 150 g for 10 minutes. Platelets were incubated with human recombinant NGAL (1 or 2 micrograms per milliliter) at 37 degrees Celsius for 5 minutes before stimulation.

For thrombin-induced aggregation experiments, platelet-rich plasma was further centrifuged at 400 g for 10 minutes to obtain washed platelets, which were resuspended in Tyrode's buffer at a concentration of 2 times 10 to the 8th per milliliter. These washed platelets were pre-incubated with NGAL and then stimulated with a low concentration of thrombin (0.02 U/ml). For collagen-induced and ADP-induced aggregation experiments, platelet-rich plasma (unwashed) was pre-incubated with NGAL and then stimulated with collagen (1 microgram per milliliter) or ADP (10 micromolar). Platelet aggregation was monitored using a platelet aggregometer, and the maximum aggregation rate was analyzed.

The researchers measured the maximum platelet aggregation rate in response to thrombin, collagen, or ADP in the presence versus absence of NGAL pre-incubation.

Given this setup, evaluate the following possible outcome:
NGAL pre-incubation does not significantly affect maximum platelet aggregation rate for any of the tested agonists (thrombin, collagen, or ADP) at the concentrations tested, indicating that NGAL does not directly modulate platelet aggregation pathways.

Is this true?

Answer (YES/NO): NO